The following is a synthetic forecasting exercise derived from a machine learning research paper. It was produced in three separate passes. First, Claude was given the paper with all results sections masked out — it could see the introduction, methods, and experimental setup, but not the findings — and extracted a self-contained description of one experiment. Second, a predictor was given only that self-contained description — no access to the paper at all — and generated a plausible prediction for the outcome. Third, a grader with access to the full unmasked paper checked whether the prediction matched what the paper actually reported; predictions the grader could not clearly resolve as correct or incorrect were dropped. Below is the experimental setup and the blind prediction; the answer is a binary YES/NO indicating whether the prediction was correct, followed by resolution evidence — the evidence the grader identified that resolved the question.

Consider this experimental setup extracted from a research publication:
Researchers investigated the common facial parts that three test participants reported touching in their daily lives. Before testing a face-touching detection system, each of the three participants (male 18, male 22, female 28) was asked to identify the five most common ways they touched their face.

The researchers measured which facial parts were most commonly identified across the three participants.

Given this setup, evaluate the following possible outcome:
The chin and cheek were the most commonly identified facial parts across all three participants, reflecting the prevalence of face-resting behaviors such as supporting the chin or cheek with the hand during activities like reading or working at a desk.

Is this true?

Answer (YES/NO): NO